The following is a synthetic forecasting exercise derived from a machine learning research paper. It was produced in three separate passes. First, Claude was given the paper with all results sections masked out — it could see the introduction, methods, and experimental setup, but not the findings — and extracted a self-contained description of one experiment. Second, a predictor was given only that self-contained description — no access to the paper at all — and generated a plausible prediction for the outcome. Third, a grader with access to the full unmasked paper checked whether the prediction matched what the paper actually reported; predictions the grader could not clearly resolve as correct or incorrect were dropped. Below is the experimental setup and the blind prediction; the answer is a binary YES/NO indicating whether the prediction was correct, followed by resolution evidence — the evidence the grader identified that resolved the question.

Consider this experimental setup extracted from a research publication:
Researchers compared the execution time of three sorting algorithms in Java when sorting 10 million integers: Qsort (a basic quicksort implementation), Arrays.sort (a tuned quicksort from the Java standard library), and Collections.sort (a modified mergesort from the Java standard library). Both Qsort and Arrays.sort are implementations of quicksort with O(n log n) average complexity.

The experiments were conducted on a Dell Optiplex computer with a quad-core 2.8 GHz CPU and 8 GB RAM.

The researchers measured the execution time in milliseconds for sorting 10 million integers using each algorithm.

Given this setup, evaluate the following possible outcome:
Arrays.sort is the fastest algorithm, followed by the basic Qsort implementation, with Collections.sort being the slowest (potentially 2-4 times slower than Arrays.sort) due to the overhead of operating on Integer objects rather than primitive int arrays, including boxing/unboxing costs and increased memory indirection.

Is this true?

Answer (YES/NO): NO